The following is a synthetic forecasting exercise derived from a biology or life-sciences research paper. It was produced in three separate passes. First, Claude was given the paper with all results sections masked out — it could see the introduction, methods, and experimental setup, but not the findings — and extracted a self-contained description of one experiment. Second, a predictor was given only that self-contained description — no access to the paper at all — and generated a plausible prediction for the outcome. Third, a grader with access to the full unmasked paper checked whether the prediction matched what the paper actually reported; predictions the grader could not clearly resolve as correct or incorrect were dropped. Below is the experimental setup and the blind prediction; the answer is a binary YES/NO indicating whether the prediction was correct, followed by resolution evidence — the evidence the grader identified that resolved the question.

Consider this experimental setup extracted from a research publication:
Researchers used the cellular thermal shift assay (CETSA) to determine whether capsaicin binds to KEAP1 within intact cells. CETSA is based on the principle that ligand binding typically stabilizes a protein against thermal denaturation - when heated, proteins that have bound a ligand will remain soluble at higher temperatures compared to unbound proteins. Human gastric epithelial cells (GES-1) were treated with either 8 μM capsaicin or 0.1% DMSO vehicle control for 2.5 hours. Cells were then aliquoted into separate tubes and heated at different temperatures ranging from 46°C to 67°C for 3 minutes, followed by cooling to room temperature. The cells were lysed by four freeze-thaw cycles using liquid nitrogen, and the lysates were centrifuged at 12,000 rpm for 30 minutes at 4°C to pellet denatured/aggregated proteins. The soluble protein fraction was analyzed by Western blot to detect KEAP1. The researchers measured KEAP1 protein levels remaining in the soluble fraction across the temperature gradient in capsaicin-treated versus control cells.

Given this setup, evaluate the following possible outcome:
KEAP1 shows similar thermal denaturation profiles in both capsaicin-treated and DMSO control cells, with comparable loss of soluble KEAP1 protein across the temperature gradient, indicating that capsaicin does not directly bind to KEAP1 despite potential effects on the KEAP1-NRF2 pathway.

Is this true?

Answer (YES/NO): NO